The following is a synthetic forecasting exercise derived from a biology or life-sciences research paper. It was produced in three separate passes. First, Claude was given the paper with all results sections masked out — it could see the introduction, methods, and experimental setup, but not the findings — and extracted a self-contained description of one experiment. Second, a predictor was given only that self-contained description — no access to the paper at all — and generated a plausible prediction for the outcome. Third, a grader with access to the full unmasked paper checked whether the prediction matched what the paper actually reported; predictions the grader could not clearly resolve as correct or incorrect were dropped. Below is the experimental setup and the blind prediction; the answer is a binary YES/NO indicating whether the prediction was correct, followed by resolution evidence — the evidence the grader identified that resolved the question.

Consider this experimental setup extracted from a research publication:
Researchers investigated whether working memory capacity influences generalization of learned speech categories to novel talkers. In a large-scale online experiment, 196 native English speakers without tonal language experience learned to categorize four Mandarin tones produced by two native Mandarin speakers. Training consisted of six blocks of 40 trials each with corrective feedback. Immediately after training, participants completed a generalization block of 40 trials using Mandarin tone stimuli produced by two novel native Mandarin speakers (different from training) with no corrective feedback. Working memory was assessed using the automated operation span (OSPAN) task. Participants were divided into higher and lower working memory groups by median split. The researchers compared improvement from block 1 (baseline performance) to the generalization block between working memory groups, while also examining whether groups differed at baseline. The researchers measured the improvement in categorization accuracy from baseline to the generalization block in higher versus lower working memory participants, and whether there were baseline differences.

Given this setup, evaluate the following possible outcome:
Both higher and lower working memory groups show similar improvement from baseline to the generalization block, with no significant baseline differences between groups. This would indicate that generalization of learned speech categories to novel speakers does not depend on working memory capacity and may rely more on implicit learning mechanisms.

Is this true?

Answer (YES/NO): NO